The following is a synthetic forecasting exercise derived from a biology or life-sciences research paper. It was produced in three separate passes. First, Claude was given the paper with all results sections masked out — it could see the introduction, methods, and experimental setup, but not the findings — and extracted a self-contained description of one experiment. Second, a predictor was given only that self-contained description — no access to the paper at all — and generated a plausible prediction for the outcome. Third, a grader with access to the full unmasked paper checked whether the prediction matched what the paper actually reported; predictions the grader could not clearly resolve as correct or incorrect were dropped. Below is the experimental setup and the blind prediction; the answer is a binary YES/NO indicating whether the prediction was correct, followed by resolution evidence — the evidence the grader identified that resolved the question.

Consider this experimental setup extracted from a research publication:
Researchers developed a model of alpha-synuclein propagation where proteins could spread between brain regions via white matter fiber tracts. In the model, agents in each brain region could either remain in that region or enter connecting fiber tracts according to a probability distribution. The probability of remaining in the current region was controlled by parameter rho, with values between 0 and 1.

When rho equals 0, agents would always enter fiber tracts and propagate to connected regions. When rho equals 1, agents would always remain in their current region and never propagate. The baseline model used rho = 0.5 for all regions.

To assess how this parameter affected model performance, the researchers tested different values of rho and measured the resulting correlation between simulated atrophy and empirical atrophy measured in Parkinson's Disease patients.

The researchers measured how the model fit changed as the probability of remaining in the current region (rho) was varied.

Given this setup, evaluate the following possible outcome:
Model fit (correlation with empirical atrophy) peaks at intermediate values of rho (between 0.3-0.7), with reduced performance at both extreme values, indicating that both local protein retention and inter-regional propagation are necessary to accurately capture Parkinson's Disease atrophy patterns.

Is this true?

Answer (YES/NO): NO